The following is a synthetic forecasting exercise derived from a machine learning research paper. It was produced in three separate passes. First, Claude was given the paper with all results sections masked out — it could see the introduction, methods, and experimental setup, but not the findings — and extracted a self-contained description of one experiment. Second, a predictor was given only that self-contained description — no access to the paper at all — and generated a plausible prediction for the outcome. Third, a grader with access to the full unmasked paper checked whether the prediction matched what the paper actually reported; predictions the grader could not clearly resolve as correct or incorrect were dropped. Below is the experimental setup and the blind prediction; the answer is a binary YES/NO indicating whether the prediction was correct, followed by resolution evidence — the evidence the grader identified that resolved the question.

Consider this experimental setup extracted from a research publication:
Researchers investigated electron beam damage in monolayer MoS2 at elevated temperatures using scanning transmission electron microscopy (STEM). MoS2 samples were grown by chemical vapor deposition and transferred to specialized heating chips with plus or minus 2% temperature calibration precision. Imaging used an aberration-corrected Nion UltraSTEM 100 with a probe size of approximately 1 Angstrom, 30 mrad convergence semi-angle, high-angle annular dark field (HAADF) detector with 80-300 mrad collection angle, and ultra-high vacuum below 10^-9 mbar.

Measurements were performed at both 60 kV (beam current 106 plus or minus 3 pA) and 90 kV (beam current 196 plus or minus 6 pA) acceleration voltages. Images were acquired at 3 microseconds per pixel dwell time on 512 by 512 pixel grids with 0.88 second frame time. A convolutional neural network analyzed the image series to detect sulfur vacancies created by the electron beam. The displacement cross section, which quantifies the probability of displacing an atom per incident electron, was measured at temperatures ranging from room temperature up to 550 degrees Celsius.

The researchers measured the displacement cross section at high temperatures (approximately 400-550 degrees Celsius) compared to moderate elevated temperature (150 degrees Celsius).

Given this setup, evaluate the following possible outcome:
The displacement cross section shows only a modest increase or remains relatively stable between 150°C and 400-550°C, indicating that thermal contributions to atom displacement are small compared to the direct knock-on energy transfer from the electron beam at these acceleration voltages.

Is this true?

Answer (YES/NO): NO